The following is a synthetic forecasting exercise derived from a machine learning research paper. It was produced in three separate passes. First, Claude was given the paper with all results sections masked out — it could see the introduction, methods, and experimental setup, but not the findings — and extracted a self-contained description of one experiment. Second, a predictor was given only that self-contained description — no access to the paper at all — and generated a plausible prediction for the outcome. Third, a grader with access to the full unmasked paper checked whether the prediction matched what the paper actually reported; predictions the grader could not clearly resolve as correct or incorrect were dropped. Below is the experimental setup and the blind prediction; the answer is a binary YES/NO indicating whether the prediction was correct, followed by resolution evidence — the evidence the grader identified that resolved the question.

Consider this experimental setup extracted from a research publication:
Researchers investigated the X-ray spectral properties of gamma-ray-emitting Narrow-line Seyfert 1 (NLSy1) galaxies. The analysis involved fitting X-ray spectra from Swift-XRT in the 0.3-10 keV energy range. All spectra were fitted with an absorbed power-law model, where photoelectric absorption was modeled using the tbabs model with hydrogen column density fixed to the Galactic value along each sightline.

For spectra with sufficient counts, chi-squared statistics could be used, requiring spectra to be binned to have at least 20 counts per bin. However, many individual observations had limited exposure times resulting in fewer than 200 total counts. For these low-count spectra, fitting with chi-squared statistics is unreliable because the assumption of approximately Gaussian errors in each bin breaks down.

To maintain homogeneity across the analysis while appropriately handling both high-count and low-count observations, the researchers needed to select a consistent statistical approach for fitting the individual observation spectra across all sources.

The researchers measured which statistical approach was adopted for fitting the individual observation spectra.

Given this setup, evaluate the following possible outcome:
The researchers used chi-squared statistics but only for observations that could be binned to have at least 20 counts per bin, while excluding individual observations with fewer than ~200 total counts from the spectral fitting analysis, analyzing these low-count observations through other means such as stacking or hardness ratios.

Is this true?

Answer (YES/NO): NO